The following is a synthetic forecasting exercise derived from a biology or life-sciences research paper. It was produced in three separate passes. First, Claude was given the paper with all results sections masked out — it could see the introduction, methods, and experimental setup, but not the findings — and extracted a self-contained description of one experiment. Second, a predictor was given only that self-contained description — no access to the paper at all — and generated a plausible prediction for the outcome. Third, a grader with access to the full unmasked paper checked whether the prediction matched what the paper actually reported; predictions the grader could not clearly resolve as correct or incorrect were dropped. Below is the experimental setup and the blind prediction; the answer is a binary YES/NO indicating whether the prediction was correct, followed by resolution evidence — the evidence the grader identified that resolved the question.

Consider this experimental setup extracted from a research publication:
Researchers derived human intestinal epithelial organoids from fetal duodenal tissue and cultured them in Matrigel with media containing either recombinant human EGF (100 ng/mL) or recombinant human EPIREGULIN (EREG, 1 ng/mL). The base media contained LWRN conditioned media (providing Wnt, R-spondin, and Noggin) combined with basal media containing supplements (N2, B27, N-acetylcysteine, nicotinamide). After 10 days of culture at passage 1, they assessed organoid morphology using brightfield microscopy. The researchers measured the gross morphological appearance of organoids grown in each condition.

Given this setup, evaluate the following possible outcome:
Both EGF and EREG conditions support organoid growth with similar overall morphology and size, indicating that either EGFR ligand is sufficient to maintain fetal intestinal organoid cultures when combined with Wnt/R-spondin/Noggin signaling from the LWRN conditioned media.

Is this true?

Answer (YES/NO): NO